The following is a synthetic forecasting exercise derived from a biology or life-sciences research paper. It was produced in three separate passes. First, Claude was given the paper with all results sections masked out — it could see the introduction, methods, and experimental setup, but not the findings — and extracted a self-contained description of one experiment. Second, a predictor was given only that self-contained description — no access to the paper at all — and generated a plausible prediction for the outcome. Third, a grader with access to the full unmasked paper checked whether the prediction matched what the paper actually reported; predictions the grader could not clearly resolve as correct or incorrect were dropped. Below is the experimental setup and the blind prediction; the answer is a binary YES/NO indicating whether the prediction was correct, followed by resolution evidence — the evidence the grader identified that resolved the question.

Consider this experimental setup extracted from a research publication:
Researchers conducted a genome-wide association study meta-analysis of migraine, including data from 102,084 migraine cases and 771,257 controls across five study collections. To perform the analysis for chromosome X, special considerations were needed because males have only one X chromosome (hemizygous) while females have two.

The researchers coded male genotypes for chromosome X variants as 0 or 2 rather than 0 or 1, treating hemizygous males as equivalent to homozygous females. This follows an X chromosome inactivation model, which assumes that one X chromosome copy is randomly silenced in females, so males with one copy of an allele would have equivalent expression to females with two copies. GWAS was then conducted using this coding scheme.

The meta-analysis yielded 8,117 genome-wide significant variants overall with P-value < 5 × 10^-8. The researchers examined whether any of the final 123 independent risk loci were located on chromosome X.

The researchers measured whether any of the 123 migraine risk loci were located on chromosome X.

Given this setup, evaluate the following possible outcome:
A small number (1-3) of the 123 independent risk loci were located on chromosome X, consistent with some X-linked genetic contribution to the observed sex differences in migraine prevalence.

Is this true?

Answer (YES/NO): YES